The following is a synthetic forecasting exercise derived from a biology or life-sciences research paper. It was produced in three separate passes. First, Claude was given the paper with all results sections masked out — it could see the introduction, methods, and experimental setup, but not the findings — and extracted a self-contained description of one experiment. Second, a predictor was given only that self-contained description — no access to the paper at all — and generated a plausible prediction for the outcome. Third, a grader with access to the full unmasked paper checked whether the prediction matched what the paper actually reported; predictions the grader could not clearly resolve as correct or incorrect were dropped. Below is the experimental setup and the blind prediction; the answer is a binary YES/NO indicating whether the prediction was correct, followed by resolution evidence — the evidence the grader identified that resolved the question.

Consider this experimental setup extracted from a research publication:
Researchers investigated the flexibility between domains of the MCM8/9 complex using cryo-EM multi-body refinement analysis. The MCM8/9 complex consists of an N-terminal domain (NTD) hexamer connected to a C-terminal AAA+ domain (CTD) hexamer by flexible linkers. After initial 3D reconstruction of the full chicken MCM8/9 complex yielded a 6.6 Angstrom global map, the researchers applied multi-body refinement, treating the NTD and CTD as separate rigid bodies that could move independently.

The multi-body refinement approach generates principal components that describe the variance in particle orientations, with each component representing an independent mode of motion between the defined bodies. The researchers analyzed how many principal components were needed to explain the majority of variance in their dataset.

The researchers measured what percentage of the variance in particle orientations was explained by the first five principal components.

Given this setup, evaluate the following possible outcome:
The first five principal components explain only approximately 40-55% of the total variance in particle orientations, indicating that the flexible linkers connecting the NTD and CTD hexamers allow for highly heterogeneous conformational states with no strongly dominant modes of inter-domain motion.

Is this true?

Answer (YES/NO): NO